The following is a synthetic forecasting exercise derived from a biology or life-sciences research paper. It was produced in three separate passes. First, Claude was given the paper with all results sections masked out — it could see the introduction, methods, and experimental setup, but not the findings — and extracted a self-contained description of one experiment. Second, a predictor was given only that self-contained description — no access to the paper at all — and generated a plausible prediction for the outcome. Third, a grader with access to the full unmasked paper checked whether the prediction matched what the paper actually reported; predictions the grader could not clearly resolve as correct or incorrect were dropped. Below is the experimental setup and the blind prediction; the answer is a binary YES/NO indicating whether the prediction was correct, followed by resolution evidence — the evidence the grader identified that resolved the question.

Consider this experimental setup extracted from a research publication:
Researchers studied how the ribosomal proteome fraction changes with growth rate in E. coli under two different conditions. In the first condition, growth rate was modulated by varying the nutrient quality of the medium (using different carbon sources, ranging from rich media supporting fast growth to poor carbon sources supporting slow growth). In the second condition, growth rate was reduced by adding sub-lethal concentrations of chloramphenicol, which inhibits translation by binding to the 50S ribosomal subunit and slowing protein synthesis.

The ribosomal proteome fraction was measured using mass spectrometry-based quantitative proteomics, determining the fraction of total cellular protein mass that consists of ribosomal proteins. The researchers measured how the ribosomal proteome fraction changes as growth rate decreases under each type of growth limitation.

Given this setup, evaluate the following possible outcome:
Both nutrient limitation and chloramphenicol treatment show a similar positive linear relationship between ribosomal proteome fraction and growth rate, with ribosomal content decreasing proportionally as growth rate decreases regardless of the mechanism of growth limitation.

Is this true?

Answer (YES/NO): NO